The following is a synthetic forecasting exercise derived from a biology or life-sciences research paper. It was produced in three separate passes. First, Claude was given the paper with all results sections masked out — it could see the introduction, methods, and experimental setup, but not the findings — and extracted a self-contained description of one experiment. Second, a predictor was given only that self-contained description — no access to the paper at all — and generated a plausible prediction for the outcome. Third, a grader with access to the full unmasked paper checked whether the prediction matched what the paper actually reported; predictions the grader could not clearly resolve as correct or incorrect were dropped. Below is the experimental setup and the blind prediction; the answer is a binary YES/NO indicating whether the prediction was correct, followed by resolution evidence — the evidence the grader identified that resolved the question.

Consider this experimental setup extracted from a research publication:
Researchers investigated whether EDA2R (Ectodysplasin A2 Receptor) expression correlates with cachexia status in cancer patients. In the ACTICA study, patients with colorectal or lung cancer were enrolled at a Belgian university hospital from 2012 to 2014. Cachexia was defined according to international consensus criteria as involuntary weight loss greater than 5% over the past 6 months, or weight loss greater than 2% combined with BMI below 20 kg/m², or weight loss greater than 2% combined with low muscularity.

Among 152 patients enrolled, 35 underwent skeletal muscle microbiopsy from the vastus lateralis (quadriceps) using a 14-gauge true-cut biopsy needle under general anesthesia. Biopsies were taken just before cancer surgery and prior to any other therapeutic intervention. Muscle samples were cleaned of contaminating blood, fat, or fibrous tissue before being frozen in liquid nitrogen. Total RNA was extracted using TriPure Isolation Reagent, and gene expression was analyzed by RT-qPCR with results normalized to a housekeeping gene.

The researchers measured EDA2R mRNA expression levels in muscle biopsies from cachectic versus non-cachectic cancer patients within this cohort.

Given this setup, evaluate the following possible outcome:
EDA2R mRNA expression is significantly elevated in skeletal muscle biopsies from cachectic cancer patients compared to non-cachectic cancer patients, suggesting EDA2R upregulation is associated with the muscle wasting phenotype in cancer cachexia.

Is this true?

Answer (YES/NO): YES